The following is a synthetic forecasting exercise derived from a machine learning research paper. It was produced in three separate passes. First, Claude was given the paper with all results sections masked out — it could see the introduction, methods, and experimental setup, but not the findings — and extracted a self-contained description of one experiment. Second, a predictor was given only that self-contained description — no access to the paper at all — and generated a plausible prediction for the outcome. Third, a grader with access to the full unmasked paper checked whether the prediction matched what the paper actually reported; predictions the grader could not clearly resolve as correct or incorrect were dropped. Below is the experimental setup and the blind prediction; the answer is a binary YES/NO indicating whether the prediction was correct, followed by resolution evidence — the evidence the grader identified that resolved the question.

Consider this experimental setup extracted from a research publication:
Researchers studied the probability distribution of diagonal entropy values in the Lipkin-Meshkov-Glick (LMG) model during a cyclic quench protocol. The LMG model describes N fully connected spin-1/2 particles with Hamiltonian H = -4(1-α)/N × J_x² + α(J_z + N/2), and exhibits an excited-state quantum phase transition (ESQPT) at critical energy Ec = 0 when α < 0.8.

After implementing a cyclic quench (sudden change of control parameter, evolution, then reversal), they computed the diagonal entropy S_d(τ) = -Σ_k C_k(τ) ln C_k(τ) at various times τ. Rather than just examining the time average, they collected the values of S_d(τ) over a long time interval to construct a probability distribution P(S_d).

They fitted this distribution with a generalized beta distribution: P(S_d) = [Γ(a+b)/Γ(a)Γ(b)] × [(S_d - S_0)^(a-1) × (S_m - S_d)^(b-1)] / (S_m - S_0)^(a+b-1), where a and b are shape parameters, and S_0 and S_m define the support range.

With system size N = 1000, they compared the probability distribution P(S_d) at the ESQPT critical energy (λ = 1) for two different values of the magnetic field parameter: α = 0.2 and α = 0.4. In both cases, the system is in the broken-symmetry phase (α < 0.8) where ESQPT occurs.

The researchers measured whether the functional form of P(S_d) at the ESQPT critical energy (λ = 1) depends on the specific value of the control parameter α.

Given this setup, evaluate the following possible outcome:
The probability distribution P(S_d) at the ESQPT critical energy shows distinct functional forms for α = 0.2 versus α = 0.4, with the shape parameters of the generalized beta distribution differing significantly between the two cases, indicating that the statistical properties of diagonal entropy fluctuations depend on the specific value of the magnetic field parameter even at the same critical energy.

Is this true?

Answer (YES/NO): NO